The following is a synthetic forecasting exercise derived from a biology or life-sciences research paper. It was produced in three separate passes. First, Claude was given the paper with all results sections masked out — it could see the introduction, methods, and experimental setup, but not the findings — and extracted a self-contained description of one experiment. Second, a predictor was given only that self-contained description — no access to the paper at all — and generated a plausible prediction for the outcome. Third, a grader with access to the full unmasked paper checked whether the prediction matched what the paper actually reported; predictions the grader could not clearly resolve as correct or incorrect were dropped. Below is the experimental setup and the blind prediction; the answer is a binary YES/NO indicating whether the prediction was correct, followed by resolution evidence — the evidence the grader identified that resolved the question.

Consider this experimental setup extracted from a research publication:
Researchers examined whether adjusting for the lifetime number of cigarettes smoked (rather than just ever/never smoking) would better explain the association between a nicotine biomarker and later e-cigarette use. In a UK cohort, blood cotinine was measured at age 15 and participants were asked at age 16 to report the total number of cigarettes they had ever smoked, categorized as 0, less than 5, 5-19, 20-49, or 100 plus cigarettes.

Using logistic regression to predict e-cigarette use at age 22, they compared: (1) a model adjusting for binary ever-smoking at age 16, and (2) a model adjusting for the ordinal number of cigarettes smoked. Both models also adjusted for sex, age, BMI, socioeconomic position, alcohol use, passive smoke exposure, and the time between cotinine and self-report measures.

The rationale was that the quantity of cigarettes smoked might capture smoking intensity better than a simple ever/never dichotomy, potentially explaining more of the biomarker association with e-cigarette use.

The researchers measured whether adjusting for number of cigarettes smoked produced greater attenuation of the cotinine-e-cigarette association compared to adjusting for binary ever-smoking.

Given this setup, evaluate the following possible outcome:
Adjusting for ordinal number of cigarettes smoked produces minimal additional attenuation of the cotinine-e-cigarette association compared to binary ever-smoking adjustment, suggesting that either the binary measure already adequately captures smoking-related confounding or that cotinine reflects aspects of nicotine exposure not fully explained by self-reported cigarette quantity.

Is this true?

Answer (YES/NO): NO